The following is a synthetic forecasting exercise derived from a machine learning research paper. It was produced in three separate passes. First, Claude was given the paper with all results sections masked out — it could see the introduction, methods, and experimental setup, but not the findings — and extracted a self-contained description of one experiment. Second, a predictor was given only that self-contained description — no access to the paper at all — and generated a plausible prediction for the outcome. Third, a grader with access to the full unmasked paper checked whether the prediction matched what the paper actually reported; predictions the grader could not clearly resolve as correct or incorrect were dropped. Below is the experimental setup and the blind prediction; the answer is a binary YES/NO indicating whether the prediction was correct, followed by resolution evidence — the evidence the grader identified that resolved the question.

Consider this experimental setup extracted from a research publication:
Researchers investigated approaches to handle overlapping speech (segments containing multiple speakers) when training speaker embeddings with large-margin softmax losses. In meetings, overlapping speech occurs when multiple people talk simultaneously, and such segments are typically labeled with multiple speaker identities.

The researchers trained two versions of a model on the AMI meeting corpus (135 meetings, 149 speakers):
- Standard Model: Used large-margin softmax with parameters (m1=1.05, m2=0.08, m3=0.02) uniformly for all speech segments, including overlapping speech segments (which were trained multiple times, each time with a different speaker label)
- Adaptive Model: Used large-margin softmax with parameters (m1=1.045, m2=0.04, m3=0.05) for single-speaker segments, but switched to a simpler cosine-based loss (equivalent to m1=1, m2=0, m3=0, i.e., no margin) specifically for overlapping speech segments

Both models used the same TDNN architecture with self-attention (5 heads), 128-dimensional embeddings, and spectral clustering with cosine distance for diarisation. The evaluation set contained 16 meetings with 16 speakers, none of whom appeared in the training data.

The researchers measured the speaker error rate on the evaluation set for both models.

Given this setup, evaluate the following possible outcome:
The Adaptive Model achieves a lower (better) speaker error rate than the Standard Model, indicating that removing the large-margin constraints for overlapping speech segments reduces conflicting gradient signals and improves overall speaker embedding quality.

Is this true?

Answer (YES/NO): YES